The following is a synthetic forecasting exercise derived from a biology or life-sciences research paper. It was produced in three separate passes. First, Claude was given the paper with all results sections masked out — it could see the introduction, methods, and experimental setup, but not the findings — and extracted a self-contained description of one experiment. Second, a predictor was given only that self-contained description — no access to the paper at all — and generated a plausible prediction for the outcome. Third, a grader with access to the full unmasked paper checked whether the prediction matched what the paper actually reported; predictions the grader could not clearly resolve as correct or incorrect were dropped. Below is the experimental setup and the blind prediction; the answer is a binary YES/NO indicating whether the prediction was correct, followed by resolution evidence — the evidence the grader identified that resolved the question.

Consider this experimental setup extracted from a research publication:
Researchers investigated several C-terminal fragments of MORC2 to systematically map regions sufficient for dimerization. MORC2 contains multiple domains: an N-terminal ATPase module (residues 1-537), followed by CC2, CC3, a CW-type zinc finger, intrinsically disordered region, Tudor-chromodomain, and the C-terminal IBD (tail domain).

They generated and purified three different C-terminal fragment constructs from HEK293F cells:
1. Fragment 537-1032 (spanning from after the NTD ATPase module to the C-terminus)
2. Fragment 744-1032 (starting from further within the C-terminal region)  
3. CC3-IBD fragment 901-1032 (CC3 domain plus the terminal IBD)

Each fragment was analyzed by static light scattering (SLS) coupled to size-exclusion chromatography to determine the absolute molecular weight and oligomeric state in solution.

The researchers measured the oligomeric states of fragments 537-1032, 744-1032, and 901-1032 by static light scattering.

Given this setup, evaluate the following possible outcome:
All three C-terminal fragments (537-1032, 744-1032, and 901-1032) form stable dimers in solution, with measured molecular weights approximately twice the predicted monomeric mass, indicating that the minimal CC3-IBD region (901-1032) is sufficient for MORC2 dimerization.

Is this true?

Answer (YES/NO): YES